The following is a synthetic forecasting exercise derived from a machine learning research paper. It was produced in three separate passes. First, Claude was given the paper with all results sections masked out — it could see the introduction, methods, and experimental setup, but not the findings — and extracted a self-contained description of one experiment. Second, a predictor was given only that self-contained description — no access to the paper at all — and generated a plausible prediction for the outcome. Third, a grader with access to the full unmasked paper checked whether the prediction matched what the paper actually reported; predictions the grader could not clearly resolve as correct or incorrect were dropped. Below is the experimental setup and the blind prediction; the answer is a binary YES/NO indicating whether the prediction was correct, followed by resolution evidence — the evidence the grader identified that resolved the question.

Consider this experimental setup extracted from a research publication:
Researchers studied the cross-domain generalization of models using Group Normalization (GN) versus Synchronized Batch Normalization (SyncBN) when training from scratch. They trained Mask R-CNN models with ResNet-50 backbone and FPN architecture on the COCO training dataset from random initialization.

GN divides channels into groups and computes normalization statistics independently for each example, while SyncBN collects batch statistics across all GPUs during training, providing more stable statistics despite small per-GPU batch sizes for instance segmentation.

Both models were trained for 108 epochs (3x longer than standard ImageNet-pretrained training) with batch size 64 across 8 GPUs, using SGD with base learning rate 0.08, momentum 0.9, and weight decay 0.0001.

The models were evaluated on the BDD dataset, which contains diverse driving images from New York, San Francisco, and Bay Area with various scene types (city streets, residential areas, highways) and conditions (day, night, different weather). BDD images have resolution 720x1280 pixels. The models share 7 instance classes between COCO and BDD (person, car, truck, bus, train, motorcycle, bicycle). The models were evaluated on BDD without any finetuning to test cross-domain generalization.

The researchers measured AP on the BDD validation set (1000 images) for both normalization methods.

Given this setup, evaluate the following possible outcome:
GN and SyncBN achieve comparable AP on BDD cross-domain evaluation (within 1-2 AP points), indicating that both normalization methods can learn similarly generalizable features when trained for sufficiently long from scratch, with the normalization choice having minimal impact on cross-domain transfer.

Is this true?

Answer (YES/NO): NO